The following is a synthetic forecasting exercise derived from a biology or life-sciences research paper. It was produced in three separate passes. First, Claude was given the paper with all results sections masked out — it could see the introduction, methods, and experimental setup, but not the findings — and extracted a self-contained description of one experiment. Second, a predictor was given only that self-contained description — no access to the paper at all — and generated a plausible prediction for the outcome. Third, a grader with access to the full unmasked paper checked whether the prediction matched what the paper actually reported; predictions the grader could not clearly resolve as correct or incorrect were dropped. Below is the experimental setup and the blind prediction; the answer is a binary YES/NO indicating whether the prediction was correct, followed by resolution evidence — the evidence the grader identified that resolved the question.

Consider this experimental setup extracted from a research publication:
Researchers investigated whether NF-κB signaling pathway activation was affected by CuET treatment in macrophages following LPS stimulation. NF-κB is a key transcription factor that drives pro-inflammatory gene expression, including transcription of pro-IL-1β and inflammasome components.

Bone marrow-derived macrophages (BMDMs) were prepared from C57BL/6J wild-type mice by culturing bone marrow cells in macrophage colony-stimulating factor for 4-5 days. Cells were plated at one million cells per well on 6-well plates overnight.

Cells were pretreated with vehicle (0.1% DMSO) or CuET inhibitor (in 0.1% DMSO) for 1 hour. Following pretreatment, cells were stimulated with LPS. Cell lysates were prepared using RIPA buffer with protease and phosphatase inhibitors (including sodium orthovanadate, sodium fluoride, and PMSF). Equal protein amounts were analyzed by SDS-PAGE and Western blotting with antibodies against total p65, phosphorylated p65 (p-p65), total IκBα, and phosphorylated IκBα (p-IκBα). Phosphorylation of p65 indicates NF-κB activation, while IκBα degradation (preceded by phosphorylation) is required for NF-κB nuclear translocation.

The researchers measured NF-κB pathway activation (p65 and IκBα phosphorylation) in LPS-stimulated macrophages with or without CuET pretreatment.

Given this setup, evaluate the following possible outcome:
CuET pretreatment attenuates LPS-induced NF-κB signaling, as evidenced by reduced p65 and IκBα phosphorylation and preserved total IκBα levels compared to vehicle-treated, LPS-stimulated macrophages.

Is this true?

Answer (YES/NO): NO